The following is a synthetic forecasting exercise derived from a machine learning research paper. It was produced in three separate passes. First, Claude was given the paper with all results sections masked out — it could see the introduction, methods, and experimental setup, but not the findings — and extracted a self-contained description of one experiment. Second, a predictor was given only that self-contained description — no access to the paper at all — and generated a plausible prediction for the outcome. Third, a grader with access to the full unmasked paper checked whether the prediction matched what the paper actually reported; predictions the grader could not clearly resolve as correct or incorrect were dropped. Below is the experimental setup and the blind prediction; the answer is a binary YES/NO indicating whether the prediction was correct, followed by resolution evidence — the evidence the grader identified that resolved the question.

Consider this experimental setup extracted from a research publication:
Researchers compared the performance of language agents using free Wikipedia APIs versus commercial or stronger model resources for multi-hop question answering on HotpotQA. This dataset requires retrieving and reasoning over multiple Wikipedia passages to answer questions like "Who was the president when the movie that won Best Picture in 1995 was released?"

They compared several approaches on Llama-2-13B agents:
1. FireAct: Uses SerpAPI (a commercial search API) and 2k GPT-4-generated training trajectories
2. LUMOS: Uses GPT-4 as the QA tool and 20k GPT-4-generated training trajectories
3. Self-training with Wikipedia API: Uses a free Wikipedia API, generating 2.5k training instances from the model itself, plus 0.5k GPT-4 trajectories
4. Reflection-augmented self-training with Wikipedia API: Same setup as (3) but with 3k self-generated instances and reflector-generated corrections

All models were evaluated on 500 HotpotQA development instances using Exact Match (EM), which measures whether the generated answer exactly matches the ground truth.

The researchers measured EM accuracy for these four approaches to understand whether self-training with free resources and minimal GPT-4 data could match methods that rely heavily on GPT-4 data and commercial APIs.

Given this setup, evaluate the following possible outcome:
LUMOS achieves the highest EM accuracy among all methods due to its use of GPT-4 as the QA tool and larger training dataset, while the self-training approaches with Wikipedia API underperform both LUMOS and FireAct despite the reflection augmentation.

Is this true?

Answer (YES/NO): NO